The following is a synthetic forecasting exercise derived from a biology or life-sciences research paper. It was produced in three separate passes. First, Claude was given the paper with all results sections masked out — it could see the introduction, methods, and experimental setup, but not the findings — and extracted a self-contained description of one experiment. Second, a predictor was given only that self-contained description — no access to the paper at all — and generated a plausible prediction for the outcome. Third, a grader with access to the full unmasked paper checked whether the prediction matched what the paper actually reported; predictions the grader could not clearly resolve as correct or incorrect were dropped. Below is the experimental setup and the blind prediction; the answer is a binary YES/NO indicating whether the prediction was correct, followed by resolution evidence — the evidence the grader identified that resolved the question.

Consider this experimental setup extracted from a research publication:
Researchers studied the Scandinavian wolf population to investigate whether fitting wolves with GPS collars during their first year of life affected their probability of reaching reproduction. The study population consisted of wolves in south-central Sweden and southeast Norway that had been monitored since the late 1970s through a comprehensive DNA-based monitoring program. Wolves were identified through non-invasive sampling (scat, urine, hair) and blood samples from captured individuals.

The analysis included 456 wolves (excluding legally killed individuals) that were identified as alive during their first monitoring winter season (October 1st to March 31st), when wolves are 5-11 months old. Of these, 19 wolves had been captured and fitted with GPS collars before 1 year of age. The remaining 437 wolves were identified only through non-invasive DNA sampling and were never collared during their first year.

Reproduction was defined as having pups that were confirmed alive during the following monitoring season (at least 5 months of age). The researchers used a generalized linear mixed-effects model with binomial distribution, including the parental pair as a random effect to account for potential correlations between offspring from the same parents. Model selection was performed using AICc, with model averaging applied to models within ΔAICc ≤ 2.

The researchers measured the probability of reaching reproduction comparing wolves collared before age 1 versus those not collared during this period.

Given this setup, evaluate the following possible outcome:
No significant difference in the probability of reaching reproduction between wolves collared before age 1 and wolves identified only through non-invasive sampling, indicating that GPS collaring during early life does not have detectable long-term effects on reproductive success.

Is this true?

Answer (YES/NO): NO